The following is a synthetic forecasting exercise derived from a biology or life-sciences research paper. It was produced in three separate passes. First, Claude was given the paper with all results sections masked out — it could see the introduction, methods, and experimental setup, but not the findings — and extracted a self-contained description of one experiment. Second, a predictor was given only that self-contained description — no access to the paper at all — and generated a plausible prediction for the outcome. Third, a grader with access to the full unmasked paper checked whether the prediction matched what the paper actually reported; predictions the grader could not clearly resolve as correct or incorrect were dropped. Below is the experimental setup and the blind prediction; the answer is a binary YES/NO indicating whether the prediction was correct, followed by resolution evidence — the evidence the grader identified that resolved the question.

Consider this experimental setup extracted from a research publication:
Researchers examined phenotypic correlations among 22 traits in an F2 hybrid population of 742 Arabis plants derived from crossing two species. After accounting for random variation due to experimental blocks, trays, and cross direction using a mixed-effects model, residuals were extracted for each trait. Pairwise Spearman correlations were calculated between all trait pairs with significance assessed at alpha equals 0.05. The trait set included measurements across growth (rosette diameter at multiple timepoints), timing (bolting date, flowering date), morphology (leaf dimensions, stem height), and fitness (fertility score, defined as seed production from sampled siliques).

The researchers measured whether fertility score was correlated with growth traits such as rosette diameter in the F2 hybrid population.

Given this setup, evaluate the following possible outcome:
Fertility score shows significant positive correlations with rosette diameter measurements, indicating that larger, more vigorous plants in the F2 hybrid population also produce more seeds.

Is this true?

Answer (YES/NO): NO